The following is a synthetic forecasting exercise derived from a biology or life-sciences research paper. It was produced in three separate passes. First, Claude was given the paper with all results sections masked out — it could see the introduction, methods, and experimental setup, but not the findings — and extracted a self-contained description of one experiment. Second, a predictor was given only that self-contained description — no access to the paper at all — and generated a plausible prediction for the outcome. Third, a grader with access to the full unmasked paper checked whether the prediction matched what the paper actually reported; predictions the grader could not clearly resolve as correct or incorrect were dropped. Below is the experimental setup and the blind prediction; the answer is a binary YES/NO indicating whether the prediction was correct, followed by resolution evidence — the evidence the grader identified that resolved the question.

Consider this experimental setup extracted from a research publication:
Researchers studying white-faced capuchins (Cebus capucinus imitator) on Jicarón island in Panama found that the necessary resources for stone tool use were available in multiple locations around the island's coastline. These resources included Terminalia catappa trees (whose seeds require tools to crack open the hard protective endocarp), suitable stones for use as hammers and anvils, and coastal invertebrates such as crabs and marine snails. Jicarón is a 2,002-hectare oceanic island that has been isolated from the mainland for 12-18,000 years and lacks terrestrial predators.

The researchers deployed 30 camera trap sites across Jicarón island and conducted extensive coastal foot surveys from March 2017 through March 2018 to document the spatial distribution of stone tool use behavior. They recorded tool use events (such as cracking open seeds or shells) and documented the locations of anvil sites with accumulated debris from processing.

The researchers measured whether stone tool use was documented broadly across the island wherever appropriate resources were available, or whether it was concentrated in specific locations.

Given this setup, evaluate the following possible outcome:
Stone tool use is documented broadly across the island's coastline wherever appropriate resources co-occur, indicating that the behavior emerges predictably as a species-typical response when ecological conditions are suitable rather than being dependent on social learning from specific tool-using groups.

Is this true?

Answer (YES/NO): NO